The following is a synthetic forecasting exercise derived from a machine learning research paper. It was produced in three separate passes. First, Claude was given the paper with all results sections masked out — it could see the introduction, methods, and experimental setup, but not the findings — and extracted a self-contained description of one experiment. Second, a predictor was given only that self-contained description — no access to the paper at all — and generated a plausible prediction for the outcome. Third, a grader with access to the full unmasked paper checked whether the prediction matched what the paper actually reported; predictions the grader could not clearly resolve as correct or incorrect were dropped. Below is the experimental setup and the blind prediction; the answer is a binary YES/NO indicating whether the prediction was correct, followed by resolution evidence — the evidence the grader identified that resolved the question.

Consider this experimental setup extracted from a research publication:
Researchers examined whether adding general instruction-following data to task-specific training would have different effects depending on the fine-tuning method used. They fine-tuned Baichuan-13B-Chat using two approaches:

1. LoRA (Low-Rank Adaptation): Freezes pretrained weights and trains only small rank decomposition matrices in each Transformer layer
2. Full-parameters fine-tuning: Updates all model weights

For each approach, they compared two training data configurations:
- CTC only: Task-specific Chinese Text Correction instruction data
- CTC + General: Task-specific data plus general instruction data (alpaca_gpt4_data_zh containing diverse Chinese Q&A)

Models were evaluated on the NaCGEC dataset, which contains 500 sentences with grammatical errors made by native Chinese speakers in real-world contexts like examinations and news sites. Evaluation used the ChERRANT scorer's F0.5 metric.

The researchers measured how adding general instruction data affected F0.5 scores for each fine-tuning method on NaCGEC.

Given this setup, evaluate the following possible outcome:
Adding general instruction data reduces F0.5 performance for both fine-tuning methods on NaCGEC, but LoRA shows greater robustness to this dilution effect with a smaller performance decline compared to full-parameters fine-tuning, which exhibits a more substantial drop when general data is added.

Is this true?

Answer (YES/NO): NO